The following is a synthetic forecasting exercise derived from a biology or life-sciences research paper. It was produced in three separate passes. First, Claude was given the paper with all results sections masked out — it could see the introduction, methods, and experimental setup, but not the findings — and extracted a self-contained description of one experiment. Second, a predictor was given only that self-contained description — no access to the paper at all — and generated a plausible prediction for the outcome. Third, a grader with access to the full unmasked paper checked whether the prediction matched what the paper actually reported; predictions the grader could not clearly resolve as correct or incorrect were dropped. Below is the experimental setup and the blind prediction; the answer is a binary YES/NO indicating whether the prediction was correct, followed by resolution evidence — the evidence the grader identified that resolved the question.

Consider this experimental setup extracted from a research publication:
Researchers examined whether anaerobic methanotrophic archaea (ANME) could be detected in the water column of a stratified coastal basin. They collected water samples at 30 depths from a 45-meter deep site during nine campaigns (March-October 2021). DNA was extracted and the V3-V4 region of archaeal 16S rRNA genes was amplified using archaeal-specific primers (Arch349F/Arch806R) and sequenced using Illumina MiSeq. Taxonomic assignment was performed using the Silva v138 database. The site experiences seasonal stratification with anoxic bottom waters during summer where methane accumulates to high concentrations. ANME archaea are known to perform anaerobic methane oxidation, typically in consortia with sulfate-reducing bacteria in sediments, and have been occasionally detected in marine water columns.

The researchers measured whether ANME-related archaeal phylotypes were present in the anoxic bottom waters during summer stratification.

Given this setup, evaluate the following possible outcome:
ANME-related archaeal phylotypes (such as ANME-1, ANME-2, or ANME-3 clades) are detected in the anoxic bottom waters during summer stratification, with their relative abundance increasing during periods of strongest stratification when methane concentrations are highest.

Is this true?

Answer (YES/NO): NO